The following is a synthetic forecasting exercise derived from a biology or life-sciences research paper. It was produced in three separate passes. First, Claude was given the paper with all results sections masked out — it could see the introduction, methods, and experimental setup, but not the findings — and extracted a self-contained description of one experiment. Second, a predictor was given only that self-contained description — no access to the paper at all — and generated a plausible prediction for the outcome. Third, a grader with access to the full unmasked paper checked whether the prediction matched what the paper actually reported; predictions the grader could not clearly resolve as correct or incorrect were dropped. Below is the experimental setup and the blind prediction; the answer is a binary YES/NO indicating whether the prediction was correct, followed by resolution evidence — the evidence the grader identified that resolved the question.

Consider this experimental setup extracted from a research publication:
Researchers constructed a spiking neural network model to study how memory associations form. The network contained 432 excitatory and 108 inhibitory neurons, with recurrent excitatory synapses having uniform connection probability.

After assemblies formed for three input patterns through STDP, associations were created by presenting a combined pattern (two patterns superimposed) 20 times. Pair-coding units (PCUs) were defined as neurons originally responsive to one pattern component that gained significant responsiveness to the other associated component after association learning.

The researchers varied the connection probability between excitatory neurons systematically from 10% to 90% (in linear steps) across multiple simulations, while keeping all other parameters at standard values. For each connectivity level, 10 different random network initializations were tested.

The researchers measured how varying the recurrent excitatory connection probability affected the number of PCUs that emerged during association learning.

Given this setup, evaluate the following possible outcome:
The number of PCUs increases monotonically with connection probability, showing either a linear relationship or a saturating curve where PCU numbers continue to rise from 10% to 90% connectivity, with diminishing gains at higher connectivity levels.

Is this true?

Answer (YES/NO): NO